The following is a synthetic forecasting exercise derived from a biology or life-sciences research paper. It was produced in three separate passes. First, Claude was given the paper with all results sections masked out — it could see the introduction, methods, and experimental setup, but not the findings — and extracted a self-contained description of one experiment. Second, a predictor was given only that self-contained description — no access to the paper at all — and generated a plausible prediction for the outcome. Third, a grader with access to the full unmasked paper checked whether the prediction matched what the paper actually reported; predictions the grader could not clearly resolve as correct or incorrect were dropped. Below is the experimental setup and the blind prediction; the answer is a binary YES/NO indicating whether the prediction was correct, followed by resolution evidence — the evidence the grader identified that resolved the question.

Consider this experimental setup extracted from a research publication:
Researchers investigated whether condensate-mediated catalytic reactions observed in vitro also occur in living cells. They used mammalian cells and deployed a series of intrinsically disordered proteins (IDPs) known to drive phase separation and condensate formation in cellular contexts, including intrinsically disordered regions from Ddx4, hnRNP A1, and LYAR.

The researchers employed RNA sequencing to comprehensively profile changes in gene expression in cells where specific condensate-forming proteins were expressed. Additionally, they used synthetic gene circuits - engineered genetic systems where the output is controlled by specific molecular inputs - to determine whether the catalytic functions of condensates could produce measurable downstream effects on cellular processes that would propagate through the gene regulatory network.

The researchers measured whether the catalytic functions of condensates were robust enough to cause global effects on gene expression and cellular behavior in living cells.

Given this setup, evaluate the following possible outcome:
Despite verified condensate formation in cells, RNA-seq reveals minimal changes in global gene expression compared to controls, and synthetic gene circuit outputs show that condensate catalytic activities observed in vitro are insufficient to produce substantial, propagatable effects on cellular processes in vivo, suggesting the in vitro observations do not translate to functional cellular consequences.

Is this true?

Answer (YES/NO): NO